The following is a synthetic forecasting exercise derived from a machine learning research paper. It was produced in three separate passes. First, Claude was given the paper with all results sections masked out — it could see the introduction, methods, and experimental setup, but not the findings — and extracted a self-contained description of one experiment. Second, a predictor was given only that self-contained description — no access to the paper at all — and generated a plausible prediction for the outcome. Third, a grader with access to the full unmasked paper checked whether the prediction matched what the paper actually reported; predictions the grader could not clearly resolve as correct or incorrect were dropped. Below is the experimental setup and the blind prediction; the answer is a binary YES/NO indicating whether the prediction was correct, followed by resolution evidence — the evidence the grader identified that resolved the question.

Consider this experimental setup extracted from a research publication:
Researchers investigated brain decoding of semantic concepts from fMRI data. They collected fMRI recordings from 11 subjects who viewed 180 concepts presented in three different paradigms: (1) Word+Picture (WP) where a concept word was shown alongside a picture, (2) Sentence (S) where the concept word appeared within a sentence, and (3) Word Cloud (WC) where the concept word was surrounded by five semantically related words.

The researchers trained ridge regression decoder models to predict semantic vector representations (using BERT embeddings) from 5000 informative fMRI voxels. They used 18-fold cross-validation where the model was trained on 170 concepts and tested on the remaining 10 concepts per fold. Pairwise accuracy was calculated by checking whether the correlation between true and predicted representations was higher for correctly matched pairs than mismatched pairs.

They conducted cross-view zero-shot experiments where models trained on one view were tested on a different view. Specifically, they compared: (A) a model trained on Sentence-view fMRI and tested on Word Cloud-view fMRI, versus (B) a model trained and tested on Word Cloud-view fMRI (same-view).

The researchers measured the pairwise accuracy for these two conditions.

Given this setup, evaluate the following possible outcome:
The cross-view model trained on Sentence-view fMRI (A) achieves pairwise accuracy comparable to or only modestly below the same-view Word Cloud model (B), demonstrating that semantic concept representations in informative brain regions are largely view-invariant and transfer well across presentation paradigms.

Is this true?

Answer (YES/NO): NO